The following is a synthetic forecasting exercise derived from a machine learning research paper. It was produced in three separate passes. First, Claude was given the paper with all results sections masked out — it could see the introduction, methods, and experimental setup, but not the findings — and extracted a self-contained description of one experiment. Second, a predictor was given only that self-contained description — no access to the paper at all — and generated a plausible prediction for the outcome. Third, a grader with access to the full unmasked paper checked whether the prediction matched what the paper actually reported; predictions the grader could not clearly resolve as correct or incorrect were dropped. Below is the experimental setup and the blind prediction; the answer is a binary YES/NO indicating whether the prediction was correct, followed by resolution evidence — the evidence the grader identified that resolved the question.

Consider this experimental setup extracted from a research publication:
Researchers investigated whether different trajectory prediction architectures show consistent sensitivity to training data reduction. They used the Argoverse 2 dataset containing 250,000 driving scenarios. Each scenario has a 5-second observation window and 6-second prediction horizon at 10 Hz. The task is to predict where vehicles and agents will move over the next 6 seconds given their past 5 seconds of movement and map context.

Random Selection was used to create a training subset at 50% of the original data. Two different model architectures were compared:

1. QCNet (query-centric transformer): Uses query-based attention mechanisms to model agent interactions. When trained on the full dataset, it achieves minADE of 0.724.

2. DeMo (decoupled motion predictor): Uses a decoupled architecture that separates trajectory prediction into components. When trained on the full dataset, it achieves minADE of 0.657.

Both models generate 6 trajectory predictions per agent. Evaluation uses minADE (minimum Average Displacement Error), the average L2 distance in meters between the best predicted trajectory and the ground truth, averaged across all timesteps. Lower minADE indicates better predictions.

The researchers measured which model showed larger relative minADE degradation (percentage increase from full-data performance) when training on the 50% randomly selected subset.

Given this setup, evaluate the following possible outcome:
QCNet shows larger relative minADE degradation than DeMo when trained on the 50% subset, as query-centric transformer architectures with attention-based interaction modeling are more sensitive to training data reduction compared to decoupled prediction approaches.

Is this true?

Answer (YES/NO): NO